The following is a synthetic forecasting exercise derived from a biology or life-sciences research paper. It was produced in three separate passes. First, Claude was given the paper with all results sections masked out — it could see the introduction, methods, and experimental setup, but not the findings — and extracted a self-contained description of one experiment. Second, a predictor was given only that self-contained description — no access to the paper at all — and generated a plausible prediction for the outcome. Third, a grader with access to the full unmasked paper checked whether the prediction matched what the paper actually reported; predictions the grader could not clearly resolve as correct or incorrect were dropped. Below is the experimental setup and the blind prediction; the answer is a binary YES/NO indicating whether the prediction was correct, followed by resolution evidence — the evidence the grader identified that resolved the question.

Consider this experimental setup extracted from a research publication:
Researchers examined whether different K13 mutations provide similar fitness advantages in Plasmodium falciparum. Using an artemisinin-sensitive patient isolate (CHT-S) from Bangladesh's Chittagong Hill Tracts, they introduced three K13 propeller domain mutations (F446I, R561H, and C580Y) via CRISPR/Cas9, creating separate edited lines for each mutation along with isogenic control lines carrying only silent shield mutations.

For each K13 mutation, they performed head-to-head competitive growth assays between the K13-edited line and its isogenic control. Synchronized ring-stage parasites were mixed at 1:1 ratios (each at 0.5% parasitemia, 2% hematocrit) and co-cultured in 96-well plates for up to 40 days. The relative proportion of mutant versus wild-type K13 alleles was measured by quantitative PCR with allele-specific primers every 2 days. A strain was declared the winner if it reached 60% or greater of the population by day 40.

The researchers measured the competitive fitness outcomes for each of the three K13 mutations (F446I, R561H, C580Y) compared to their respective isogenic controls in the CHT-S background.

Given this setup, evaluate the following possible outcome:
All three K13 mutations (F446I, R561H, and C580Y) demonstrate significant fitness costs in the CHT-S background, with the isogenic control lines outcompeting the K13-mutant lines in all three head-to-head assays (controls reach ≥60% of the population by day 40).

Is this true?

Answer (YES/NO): NO